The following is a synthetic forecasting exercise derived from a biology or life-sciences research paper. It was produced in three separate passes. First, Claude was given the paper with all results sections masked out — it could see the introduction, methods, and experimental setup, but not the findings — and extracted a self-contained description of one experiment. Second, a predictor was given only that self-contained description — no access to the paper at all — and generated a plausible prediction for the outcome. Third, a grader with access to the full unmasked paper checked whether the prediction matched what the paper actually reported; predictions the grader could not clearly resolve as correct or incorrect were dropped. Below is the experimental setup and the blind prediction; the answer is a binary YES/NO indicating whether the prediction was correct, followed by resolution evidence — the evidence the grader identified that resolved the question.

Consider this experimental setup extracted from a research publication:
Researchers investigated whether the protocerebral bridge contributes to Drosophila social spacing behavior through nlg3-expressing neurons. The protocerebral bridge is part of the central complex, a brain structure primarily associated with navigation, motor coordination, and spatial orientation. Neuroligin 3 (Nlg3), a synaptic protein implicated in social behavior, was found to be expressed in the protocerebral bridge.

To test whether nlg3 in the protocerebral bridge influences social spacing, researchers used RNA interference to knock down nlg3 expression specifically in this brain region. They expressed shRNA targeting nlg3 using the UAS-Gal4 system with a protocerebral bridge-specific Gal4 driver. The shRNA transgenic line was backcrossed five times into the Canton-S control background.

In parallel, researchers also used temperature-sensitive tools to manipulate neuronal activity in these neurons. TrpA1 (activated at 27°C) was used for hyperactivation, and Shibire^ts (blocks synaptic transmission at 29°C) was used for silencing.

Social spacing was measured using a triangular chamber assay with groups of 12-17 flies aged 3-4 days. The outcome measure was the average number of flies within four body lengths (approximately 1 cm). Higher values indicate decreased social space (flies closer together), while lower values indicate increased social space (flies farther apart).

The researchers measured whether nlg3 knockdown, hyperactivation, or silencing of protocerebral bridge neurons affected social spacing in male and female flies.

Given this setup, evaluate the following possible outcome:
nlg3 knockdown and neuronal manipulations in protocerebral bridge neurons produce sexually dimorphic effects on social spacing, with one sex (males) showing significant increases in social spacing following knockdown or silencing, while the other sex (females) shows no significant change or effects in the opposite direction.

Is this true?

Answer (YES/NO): NO